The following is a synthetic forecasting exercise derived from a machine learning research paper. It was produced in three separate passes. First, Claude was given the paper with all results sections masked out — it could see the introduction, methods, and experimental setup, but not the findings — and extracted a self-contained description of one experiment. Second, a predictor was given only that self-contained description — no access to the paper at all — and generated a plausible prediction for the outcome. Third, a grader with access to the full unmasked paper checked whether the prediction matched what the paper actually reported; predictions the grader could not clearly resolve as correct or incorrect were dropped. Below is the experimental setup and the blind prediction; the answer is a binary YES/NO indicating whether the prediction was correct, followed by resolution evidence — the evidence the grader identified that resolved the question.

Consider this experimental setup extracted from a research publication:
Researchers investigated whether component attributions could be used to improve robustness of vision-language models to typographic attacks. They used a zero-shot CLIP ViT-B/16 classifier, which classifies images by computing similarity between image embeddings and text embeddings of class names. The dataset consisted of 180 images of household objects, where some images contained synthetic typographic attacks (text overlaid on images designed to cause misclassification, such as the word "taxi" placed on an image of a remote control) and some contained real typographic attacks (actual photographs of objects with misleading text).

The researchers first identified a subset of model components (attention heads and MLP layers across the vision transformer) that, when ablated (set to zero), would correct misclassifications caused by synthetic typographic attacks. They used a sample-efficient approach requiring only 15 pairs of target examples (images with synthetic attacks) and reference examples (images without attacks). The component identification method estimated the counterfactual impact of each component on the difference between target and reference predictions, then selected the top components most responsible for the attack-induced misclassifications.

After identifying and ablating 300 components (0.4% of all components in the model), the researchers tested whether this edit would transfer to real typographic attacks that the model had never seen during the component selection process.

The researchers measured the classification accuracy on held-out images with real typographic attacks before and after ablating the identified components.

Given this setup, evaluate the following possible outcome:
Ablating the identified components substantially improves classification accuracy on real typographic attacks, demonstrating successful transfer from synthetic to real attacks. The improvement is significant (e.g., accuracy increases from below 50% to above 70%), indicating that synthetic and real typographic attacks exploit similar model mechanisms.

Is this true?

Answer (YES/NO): YES